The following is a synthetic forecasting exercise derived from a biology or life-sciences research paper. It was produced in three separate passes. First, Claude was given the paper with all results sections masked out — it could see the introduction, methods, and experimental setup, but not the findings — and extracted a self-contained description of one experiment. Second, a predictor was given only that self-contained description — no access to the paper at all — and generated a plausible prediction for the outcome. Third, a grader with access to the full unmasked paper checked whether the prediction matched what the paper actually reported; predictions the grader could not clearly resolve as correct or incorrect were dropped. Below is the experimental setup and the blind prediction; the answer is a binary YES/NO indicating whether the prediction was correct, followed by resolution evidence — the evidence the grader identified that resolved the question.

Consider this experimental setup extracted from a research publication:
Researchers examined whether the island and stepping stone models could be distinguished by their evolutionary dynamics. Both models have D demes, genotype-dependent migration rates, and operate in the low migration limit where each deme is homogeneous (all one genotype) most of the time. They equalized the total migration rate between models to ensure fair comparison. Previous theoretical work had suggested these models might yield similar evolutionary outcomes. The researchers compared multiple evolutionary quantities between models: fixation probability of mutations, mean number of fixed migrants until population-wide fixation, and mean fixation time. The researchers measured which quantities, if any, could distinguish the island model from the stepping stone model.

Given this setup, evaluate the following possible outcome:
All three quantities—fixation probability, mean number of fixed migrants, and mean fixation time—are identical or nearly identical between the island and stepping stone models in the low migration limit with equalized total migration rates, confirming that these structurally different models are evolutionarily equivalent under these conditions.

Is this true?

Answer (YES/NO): NO